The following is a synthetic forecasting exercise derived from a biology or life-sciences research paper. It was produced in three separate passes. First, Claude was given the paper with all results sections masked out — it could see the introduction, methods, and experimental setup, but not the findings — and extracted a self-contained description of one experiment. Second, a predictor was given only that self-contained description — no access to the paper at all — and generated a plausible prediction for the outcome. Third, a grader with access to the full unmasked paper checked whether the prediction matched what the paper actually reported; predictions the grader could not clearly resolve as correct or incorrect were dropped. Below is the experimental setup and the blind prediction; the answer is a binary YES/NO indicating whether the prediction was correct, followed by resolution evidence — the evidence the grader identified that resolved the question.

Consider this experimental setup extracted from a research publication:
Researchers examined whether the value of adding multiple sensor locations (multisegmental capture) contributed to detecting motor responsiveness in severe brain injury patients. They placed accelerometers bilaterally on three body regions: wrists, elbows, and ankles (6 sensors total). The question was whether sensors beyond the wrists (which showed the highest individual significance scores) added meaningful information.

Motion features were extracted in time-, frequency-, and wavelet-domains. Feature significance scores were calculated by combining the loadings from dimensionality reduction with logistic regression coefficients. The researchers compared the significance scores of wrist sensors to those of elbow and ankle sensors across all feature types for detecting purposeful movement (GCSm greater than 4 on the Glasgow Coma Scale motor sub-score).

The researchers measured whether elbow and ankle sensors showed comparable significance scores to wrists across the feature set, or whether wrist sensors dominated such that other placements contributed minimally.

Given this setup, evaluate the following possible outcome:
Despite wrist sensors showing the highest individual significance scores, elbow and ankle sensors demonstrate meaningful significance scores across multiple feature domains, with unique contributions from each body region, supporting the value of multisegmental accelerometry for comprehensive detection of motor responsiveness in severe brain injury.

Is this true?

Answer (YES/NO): YES